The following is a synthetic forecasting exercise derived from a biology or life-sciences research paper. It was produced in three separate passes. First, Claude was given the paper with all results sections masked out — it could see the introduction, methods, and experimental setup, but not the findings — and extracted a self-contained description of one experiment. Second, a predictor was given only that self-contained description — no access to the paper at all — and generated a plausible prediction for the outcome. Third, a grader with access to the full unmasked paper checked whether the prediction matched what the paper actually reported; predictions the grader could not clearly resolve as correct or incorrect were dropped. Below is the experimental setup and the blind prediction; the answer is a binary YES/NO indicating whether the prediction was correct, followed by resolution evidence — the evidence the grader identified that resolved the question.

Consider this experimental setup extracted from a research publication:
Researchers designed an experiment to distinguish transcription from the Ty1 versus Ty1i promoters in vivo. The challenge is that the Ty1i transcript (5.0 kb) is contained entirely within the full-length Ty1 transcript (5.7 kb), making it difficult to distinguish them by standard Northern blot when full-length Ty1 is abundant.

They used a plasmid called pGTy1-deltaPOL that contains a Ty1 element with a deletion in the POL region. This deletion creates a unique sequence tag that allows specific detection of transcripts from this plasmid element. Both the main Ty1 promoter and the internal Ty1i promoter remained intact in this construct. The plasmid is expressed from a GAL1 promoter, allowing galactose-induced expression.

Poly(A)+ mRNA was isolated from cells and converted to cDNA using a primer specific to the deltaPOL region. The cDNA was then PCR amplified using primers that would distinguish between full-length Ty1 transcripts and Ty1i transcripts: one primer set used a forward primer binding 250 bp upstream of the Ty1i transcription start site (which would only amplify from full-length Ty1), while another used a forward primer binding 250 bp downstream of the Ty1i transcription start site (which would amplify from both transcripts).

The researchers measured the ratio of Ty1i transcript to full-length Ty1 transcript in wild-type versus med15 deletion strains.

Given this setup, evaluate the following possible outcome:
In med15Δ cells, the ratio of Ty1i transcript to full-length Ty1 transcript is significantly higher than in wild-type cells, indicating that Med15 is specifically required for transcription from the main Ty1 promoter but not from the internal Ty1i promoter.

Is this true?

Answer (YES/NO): NO